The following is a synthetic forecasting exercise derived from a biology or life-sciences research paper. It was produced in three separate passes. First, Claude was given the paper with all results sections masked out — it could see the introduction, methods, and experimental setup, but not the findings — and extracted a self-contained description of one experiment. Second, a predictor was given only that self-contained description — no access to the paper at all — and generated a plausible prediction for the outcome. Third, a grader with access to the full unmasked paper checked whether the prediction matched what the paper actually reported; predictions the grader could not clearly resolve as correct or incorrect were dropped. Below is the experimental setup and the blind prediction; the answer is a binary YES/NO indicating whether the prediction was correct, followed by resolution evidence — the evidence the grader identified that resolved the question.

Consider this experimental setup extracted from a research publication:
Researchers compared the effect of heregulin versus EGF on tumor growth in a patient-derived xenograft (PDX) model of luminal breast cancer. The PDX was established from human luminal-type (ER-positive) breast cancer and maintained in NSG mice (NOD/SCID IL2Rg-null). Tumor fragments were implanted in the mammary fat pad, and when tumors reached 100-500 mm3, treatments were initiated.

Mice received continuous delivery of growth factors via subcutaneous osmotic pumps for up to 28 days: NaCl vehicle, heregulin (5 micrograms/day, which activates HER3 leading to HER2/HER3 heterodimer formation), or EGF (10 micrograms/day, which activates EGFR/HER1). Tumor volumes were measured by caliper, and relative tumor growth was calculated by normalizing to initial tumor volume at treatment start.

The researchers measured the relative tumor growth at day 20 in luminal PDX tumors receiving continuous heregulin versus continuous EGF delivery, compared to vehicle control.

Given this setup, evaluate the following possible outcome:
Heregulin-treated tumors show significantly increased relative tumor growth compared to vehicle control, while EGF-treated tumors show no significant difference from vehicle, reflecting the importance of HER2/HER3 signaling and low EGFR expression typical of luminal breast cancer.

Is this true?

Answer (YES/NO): NO